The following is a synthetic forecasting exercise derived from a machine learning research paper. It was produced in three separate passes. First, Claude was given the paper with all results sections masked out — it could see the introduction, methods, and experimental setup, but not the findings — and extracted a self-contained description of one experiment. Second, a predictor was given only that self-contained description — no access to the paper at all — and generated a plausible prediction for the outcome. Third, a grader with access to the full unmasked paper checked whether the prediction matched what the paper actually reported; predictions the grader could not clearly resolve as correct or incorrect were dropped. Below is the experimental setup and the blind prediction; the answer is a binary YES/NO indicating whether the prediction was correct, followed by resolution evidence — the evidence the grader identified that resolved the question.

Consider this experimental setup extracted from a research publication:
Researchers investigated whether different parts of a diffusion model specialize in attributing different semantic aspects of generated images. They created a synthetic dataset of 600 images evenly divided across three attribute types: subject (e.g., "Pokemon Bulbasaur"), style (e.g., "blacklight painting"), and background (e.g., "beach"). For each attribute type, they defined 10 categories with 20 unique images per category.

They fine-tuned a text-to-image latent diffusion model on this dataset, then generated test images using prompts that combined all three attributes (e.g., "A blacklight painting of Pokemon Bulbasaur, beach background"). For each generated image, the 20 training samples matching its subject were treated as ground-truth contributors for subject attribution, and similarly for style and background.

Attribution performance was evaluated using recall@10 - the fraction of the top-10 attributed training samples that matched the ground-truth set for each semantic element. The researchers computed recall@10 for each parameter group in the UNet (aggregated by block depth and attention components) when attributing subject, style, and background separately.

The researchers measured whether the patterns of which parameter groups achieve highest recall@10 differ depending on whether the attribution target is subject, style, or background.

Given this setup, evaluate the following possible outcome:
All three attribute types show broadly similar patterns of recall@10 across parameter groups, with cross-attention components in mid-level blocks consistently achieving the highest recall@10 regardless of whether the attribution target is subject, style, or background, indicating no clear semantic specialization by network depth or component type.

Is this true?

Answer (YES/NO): NO